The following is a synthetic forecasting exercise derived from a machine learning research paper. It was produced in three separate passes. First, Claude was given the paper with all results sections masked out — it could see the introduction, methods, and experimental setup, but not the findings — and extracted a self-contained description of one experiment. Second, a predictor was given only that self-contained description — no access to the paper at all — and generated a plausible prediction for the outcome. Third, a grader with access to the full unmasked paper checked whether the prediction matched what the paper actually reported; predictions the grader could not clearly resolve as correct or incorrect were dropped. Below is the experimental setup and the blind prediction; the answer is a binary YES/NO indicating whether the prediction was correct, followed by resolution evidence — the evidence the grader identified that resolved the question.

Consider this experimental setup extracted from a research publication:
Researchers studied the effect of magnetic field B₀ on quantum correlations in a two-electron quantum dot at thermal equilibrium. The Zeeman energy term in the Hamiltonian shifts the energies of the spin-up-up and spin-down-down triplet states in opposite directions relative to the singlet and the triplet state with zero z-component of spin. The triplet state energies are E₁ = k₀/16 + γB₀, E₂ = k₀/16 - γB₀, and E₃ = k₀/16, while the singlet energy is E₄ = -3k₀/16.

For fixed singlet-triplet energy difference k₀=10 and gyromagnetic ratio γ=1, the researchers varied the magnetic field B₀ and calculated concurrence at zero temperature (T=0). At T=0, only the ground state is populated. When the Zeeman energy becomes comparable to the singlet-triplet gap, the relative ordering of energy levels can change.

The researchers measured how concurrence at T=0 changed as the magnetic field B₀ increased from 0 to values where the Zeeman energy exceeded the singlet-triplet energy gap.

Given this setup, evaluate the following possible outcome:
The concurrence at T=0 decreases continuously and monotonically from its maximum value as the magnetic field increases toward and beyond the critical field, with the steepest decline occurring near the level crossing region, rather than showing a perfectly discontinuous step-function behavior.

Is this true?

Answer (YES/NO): YES